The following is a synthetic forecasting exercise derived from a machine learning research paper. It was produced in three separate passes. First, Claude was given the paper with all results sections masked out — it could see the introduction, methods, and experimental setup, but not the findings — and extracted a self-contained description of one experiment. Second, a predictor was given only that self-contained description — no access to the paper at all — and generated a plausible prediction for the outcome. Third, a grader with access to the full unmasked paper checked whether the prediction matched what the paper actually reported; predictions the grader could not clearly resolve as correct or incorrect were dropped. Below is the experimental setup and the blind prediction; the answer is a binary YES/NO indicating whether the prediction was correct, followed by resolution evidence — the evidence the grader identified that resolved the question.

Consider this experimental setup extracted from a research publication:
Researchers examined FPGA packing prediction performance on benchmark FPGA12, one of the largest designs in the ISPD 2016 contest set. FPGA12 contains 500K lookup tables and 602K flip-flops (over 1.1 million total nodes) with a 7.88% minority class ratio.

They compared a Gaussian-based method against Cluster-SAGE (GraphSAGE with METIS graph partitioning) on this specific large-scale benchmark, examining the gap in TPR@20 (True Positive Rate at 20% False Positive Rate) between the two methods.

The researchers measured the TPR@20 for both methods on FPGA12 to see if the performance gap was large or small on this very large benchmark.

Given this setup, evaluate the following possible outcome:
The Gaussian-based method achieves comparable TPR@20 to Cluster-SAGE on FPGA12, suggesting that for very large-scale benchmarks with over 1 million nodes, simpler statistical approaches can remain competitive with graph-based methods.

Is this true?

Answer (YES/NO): NO